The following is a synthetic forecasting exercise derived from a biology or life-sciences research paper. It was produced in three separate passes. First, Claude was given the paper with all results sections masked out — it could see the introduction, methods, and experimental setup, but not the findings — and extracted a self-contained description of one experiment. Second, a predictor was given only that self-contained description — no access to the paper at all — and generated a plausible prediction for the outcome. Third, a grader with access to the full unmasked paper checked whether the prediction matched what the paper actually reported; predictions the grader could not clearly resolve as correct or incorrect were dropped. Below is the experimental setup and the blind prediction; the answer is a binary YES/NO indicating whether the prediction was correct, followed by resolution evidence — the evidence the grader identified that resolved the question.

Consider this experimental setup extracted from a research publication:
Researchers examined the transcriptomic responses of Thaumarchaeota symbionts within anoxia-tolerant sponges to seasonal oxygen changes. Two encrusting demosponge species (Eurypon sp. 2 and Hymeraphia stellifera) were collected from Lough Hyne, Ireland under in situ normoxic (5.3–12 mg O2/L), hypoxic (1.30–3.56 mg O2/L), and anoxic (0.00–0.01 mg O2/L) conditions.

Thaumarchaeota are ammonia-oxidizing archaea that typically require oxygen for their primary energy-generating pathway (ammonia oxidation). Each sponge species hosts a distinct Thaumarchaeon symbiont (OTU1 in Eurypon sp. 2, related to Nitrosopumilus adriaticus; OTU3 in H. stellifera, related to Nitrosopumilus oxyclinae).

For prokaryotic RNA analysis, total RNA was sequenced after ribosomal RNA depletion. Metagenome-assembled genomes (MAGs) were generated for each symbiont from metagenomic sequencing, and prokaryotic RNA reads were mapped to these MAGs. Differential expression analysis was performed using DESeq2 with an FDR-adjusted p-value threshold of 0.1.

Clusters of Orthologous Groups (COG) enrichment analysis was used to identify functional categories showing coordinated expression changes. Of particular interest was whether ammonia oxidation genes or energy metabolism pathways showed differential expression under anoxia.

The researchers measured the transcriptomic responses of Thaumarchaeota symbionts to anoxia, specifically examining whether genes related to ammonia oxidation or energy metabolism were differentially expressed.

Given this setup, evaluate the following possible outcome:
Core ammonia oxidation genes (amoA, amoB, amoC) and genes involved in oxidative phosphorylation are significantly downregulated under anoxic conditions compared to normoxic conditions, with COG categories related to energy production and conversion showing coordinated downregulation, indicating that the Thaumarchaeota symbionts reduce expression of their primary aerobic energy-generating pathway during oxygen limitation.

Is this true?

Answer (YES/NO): NO